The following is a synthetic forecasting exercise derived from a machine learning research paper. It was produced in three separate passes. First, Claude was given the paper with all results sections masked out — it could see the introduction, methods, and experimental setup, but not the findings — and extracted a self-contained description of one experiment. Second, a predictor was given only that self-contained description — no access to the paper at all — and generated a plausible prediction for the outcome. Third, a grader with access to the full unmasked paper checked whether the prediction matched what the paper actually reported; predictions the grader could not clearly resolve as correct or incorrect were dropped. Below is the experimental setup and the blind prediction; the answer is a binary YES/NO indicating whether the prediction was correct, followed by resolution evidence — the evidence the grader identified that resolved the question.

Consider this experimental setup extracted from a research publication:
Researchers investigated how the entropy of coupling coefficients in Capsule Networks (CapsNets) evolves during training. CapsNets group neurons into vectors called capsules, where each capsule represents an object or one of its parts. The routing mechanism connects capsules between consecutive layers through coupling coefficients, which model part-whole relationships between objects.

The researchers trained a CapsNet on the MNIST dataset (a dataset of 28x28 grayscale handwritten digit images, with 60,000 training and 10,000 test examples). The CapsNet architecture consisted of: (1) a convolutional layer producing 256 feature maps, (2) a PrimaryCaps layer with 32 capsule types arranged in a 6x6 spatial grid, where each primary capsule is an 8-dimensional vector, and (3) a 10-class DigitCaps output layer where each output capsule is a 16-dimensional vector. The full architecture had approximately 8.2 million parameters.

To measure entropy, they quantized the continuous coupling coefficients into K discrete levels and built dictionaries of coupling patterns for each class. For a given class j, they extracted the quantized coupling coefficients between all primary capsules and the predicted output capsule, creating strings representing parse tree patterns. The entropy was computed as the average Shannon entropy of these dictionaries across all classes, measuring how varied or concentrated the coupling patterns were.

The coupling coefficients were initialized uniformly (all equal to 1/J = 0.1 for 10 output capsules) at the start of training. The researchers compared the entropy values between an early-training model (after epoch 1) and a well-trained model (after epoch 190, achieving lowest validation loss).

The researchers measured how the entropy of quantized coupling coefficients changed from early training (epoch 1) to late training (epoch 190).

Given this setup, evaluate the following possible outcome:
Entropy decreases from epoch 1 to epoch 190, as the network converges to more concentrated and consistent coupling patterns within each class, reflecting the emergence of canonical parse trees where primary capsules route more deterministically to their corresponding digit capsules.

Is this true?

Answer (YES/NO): NO